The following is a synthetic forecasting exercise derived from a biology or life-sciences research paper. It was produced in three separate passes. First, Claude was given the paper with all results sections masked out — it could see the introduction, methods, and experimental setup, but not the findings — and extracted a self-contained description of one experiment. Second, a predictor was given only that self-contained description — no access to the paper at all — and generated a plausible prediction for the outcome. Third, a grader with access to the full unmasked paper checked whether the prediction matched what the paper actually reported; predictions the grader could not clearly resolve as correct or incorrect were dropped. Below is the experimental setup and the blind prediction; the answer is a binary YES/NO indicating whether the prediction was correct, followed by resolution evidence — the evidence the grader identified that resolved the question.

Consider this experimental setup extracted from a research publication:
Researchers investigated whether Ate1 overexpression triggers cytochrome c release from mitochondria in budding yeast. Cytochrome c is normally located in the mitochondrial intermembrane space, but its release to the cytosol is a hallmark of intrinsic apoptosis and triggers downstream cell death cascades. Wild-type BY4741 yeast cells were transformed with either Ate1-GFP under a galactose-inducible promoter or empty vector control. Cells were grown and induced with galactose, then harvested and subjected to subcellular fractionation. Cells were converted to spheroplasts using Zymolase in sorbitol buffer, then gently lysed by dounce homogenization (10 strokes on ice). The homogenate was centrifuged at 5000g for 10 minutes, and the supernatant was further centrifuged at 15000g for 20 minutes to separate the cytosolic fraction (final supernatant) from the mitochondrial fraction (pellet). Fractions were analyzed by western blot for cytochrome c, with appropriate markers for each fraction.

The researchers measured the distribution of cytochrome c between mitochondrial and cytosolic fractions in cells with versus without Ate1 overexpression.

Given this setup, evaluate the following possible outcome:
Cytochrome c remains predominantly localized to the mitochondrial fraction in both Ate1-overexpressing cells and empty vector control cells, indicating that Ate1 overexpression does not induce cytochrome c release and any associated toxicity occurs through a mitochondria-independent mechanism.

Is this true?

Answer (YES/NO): NO